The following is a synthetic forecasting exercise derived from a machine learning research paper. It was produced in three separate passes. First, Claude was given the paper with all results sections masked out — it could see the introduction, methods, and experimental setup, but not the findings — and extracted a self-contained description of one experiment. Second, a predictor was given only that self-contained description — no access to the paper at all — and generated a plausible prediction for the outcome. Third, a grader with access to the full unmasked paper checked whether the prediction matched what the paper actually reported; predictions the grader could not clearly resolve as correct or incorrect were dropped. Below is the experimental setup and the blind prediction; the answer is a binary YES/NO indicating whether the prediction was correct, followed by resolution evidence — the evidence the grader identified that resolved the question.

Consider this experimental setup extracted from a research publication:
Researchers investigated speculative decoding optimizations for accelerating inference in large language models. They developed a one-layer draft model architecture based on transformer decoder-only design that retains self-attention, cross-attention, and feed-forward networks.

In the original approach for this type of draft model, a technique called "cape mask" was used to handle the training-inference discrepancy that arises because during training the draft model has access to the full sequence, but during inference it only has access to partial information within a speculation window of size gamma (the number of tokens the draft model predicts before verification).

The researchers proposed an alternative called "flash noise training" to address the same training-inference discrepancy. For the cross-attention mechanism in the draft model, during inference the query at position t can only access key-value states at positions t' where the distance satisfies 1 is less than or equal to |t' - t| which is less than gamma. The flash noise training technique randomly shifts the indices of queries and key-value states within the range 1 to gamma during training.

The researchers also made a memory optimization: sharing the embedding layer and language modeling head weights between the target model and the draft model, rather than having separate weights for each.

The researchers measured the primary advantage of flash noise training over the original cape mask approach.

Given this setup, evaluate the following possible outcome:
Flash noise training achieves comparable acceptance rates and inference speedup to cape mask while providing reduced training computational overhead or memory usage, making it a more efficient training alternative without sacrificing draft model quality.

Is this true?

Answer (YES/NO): NO